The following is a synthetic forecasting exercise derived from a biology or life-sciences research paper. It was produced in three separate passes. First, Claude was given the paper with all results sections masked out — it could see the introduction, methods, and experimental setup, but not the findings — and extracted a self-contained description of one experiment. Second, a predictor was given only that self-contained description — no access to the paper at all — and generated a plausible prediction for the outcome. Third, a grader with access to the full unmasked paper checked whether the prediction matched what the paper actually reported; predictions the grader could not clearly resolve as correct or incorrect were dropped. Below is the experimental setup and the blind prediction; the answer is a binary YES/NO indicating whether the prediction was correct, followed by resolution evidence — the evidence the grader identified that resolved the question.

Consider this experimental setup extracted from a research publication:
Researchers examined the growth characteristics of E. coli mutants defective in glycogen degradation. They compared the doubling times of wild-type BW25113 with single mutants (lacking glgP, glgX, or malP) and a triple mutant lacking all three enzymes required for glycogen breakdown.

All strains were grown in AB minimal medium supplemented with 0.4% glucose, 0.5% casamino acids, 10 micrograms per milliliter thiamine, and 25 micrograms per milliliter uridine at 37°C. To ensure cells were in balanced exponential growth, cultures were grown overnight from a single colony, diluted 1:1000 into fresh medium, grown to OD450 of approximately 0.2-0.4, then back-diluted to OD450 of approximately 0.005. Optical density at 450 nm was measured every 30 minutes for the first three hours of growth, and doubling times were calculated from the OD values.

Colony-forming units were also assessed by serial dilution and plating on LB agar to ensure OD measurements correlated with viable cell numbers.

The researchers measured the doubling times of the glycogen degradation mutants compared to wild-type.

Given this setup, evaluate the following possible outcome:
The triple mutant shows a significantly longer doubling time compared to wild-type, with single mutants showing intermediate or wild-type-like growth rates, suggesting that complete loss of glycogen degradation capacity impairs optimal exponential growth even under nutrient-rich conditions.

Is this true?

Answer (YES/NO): NO